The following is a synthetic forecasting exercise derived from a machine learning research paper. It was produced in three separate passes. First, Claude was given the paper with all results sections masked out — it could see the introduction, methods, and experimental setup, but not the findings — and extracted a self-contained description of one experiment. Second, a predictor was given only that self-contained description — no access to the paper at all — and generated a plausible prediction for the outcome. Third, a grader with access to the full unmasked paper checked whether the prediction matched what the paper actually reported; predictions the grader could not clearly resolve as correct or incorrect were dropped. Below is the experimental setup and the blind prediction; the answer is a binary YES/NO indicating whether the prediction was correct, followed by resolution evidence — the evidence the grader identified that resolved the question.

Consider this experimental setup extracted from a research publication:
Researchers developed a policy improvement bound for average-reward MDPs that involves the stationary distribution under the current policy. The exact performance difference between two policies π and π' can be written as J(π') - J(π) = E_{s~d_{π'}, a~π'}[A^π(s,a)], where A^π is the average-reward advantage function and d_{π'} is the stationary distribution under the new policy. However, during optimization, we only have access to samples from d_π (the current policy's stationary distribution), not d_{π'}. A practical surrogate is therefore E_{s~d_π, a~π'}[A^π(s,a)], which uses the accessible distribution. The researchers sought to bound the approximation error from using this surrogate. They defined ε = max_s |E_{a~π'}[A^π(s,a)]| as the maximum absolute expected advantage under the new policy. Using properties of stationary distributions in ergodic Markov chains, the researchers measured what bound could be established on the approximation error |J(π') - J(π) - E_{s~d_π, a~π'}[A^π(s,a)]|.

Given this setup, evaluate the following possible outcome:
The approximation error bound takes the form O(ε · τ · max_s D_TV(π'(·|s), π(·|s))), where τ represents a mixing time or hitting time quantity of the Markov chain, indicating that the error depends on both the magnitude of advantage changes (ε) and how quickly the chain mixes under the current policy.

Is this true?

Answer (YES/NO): NO